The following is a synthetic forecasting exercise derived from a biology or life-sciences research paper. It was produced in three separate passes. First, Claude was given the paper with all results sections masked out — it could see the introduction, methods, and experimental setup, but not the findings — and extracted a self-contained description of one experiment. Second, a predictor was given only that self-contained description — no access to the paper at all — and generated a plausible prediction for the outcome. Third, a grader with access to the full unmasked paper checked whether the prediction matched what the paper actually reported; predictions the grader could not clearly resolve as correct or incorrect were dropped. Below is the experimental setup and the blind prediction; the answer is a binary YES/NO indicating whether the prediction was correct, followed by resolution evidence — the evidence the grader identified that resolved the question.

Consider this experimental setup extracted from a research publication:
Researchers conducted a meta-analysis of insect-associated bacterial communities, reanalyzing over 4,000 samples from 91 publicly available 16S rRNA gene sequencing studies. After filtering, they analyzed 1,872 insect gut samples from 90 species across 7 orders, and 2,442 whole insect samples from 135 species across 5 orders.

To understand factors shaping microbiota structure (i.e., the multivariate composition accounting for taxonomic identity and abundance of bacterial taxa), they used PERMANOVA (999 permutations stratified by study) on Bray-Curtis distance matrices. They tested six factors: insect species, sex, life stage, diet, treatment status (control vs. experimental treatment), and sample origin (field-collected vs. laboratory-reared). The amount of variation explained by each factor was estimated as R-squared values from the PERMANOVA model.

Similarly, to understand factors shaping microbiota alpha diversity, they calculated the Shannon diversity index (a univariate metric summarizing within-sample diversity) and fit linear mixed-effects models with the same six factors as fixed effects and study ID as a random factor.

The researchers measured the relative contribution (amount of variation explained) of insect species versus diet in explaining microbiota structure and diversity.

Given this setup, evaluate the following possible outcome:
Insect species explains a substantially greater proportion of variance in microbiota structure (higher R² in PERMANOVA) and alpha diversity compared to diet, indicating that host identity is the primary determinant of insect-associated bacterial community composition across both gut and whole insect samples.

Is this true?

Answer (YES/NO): YES